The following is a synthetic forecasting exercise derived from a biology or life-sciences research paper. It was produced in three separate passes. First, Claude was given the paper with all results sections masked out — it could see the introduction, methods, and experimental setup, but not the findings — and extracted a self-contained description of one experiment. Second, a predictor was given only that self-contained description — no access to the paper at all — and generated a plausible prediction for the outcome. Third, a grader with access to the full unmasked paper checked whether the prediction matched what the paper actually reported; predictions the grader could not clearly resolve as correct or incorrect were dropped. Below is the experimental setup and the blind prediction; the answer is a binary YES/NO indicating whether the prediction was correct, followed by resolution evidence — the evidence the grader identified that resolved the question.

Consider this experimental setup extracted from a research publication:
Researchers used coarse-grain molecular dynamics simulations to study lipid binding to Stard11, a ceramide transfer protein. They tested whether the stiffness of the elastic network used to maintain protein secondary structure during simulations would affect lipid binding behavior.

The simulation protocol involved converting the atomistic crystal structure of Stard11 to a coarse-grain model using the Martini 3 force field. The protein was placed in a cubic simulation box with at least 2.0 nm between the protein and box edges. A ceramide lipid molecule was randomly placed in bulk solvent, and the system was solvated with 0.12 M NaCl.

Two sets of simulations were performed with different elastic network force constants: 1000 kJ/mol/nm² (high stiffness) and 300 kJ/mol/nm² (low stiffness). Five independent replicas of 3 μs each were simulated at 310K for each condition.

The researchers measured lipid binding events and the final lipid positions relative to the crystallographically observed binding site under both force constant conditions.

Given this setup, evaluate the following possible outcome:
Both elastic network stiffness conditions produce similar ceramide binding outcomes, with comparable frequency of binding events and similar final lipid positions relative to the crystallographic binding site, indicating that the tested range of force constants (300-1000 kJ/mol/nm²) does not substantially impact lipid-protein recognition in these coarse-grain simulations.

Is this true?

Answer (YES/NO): NO